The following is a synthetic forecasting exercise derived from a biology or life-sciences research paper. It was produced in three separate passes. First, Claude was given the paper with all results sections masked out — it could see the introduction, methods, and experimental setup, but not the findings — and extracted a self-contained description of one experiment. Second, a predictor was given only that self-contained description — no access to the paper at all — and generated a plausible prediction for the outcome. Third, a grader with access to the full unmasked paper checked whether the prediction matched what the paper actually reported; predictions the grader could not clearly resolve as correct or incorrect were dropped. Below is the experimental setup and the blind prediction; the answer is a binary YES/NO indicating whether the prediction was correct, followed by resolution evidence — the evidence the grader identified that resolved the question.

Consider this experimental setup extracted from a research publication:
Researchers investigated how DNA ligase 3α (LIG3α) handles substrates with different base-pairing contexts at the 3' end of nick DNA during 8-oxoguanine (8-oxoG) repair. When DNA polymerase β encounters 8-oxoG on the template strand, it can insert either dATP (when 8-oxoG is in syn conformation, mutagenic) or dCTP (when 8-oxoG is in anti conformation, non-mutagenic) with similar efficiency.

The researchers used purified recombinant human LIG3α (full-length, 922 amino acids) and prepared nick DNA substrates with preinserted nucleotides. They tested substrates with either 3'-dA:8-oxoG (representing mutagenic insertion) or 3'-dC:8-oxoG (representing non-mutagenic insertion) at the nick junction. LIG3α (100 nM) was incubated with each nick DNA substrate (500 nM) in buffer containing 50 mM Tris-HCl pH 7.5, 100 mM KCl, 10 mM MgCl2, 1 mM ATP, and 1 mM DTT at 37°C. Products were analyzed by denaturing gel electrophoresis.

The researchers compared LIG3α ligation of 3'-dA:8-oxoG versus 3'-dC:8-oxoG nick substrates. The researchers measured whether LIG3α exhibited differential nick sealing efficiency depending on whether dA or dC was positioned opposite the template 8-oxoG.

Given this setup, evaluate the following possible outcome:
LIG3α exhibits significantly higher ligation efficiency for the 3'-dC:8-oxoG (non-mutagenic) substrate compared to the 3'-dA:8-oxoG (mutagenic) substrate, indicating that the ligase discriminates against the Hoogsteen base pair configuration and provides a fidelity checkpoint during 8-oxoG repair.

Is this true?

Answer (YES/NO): NO